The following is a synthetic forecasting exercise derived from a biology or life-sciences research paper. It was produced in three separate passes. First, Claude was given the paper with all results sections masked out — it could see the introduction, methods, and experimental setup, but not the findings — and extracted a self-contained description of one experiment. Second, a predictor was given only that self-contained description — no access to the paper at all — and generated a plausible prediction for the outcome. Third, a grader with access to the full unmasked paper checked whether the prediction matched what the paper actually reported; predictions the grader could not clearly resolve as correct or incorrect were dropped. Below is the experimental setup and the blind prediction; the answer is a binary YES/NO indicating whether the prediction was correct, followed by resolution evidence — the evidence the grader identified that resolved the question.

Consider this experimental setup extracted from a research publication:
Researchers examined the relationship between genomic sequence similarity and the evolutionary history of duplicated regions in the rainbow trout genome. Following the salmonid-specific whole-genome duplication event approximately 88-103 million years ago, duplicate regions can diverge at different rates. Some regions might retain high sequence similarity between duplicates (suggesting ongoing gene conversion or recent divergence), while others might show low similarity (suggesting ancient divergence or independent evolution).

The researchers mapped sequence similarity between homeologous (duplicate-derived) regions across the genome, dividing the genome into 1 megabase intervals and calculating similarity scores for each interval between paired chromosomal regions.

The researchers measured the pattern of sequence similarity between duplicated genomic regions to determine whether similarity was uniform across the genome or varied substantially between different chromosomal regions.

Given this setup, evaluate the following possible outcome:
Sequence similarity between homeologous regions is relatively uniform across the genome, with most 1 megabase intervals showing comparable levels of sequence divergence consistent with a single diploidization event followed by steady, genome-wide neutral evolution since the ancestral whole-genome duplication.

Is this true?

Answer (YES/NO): NO